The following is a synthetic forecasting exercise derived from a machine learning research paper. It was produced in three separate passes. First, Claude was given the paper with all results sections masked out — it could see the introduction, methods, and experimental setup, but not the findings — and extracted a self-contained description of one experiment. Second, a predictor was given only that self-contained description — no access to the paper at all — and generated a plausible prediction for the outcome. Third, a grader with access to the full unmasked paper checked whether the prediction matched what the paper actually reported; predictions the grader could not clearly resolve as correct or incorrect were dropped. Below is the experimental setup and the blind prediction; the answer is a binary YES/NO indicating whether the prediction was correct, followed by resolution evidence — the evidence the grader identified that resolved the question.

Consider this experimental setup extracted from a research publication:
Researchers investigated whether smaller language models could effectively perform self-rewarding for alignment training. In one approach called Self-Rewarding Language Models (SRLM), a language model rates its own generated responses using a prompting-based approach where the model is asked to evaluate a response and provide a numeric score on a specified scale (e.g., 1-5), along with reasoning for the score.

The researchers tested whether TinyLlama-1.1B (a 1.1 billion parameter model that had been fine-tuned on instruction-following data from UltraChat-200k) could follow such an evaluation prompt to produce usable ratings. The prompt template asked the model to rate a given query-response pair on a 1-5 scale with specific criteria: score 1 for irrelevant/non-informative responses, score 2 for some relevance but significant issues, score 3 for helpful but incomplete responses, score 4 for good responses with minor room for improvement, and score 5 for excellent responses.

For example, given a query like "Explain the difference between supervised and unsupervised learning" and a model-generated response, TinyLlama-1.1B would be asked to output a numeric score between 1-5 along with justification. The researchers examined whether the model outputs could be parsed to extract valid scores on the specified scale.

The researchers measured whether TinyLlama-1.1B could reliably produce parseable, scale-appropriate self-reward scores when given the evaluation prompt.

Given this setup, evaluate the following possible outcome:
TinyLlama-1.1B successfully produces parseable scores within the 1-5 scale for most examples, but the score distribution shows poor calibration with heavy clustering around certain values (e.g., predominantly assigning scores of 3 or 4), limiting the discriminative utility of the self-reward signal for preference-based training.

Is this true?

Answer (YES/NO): NO